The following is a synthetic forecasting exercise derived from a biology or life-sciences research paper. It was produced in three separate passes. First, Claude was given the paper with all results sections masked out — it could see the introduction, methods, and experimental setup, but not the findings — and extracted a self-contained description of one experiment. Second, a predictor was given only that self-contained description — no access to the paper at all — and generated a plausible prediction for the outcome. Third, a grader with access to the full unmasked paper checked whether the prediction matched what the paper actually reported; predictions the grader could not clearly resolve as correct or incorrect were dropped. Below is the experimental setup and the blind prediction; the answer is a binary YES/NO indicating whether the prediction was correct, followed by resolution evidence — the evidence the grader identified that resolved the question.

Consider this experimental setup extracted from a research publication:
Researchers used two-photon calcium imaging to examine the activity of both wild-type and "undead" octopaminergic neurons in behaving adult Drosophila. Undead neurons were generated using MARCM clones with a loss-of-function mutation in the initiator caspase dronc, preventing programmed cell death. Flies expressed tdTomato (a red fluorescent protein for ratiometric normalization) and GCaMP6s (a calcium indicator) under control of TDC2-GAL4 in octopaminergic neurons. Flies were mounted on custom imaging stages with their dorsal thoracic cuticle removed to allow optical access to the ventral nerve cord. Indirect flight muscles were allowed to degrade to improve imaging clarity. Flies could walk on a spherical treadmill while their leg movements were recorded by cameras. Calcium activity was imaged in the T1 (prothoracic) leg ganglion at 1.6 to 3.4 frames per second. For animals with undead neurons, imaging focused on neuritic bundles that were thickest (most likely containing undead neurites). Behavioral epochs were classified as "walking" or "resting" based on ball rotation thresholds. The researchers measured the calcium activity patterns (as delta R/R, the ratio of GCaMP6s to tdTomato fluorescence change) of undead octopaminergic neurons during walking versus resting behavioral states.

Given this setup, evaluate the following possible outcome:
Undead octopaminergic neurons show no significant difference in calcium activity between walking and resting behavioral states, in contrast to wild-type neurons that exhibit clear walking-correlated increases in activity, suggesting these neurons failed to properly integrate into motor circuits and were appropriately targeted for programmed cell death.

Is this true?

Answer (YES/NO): NO